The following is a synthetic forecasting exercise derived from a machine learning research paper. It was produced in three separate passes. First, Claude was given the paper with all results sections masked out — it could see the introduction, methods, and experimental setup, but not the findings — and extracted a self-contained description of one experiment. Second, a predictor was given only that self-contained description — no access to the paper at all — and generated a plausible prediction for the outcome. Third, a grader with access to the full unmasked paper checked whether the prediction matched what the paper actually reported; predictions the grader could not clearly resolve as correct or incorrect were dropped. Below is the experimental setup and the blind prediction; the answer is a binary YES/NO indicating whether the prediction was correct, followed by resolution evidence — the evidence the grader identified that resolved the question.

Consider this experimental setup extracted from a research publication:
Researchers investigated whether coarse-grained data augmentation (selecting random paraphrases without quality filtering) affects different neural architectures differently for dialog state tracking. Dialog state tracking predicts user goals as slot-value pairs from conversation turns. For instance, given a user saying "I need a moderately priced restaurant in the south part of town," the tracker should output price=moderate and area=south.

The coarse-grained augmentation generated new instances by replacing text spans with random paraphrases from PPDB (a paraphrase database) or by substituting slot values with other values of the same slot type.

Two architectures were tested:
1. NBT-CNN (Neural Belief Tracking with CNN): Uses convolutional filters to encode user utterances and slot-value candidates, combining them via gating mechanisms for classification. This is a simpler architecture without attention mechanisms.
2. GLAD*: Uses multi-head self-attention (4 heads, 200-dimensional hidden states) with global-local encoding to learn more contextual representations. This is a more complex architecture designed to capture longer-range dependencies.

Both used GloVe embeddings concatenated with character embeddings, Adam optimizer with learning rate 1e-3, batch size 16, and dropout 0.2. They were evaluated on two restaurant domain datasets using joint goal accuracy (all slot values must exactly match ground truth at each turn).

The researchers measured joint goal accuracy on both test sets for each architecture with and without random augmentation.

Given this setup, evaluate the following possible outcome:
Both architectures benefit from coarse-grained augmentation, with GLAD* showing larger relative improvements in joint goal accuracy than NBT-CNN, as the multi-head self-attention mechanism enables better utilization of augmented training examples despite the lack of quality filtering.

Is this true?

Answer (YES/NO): NO